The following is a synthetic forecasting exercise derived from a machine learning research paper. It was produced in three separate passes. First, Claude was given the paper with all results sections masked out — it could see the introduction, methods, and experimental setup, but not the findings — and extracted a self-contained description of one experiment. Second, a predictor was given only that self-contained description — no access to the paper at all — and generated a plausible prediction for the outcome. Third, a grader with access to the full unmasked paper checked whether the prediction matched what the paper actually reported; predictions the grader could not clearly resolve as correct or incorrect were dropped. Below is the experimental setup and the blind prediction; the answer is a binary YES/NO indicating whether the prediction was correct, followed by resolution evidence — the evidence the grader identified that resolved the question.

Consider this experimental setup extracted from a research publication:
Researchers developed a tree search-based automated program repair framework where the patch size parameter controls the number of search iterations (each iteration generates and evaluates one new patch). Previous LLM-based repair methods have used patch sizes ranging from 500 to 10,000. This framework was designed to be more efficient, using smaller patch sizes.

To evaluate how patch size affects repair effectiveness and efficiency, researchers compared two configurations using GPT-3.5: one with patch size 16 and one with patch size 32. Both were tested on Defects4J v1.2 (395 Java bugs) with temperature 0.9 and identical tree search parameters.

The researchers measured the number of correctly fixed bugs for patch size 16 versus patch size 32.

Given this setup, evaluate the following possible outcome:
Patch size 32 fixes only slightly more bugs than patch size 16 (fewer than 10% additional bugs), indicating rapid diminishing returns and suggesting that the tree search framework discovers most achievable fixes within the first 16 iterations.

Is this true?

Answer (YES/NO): NO